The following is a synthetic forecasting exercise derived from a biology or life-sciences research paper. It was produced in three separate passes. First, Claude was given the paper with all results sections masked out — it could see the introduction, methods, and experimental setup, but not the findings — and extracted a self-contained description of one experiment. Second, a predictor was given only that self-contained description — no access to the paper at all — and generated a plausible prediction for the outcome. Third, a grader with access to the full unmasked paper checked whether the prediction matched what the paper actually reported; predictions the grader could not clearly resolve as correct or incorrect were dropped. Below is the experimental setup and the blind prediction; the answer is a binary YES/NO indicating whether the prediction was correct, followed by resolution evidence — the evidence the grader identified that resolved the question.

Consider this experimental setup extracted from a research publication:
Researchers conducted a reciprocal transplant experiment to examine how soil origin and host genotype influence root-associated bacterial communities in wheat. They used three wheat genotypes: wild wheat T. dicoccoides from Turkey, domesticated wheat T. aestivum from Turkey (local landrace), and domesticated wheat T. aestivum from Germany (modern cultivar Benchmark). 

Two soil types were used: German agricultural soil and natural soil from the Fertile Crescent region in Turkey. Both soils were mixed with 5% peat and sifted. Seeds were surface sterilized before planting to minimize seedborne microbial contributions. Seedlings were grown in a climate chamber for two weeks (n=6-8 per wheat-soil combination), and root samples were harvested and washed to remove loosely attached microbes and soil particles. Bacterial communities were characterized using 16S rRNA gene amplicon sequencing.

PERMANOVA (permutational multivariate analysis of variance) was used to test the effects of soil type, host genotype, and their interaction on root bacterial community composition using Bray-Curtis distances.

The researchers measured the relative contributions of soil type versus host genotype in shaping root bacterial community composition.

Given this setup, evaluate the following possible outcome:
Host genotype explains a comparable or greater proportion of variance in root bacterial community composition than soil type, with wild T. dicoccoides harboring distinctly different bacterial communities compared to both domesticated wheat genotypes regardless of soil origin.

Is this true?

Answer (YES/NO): NO